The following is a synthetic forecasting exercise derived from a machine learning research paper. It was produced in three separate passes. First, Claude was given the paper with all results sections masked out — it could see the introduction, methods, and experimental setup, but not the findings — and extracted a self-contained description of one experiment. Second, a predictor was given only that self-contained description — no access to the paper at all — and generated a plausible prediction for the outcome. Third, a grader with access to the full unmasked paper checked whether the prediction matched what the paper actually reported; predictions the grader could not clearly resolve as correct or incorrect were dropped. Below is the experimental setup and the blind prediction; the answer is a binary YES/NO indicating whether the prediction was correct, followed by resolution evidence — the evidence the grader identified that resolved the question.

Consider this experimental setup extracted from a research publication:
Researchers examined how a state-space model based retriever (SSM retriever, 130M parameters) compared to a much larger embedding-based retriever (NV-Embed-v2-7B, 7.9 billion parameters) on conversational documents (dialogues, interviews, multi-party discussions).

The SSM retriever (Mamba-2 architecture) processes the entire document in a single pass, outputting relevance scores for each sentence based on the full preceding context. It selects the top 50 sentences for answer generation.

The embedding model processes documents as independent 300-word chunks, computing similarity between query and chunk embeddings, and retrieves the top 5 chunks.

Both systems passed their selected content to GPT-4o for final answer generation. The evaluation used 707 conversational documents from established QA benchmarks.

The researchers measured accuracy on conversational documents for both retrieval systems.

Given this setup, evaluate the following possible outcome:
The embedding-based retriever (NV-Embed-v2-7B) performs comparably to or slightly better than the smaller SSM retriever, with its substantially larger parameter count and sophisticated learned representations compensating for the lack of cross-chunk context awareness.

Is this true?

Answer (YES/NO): YES